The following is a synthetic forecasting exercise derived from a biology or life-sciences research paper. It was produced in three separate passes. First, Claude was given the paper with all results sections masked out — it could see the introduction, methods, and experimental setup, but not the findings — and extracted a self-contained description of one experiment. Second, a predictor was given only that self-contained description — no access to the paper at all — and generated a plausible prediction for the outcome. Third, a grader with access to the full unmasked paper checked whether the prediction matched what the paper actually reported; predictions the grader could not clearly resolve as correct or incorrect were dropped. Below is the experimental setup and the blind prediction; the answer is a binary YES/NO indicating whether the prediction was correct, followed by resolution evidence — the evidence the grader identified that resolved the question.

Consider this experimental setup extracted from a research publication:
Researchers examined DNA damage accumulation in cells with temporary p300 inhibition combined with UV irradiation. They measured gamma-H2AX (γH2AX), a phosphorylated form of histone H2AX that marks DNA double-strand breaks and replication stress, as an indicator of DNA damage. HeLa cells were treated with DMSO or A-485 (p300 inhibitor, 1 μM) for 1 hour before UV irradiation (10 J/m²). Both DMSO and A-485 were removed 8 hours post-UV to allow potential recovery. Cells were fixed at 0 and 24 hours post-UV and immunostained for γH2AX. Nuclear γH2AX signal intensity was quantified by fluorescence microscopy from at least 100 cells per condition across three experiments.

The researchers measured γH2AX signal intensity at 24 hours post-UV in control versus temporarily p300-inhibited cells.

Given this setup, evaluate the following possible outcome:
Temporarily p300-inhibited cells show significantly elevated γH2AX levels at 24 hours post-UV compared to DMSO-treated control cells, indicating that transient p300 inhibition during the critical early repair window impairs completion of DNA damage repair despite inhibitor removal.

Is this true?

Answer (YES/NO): YES